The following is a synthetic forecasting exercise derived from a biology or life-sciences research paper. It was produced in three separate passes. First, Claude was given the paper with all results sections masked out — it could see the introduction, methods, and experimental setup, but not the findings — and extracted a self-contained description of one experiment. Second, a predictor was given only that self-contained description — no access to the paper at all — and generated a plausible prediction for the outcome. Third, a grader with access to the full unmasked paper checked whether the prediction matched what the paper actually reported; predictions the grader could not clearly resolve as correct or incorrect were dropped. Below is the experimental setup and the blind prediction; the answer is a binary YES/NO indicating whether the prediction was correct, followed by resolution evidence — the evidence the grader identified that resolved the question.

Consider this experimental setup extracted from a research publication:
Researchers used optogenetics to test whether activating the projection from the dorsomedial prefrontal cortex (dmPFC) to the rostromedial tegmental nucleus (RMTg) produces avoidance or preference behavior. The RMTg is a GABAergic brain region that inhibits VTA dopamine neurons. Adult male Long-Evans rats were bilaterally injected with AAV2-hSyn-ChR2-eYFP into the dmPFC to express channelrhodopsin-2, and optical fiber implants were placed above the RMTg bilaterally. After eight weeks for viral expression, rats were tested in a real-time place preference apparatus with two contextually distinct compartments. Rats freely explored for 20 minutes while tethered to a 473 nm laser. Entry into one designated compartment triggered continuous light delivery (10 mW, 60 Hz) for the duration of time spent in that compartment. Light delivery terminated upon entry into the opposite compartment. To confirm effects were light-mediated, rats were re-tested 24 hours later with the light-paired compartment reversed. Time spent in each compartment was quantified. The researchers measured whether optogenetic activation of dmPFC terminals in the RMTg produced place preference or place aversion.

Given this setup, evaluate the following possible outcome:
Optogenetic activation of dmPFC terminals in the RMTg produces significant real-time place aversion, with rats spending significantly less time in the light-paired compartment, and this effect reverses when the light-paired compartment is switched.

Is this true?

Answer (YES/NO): YES